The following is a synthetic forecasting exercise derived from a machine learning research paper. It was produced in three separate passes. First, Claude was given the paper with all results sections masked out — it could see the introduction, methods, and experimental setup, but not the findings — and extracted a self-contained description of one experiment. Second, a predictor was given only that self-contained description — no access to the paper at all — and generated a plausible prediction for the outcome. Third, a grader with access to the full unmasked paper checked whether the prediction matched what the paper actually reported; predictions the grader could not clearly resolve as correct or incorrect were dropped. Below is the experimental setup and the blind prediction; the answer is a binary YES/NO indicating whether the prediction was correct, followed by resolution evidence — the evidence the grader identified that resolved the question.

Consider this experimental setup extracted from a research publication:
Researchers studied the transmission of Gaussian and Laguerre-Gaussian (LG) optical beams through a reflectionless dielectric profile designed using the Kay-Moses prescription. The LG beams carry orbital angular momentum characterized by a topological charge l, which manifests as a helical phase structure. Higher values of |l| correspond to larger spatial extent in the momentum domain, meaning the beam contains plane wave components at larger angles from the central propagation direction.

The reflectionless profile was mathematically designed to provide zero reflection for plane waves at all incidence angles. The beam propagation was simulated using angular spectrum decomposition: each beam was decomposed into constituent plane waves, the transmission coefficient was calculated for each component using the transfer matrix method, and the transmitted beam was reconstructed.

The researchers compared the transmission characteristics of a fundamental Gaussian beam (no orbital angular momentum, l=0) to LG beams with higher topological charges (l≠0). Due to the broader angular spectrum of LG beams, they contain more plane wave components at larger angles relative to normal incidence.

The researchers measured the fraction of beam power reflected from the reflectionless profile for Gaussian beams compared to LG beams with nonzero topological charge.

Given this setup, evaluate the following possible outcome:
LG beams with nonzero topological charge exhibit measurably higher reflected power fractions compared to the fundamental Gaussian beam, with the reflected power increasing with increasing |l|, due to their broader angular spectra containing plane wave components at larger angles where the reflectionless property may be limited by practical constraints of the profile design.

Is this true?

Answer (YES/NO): NO